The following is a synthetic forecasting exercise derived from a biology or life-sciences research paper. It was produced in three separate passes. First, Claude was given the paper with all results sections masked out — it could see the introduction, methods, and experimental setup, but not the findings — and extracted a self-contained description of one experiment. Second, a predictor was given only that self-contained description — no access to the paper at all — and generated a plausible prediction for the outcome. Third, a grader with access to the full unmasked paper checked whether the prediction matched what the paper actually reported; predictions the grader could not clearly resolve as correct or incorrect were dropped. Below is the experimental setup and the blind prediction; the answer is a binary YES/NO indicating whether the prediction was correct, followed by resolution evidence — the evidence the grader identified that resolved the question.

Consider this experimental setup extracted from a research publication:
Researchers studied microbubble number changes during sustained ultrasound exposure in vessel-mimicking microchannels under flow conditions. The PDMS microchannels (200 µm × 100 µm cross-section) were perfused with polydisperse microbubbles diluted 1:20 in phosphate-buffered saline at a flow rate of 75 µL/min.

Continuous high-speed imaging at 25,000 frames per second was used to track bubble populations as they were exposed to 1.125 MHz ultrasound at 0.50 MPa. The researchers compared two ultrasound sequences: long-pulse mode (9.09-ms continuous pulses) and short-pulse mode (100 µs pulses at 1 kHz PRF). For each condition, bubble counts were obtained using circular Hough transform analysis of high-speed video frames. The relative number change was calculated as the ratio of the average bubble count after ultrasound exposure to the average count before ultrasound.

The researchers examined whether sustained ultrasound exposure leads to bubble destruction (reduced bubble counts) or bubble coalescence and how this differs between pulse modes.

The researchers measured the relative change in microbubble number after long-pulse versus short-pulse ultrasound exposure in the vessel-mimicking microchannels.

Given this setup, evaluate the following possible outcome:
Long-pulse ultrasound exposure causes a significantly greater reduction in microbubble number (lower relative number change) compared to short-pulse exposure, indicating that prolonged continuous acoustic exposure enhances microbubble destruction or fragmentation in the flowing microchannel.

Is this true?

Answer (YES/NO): YES